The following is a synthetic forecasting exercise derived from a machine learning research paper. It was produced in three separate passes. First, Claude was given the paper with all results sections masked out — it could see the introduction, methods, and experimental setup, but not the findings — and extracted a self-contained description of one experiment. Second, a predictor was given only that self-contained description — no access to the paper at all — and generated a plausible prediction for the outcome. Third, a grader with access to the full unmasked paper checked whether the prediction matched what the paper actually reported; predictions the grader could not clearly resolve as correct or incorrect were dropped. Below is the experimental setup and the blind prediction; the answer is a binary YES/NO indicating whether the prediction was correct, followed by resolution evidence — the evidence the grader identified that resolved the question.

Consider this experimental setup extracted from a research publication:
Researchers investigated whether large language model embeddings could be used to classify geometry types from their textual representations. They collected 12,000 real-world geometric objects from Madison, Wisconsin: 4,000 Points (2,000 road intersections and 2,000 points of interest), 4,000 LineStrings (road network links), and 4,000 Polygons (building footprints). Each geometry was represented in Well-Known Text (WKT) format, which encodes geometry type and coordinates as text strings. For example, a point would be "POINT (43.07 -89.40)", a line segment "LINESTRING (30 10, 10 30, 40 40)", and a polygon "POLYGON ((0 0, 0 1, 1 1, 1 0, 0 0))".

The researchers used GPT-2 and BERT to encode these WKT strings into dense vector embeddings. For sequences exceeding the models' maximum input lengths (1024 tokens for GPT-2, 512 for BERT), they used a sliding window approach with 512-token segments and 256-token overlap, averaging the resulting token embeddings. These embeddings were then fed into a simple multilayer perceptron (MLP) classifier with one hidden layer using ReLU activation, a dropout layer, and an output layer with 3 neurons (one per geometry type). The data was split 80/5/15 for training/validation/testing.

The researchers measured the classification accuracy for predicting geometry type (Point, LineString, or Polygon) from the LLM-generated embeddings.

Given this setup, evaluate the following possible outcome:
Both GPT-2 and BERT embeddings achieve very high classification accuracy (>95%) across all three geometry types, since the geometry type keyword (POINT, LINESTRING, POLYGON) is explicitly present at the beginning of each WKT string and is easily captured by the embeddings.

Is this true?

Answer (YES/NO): YES